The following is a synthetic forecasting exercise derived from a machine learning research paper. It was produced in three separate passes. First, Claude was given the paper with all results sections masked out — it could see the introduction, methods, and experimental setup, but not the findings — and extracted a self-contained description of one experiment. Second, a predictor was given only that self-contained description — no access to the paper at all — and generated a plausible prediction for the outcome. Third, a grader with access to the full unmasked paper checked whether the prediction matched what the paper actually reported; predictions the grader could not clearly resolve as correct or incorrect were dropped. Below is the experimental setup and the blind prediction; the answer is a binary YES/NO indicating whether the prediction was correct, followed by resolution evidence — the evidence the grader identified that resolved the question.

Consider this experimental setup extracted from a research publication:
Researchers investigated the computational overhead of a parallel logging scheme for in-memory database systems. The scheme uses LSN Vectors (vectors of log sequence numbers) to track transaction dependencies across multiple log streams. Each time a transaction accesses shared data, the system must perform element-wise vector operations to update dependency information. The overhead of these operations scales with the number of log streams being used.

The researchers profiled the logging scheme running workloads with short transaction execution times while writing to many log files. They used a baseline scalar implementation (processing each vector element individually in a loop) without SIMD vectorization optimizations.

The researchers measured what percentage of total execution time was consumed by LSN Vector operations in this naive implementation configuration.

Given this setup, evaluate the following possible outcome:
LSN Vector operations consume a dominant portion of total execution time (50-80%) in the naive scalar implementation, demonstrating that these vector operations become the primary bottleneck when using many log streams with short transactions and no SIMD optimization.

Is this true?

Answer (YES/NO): NO